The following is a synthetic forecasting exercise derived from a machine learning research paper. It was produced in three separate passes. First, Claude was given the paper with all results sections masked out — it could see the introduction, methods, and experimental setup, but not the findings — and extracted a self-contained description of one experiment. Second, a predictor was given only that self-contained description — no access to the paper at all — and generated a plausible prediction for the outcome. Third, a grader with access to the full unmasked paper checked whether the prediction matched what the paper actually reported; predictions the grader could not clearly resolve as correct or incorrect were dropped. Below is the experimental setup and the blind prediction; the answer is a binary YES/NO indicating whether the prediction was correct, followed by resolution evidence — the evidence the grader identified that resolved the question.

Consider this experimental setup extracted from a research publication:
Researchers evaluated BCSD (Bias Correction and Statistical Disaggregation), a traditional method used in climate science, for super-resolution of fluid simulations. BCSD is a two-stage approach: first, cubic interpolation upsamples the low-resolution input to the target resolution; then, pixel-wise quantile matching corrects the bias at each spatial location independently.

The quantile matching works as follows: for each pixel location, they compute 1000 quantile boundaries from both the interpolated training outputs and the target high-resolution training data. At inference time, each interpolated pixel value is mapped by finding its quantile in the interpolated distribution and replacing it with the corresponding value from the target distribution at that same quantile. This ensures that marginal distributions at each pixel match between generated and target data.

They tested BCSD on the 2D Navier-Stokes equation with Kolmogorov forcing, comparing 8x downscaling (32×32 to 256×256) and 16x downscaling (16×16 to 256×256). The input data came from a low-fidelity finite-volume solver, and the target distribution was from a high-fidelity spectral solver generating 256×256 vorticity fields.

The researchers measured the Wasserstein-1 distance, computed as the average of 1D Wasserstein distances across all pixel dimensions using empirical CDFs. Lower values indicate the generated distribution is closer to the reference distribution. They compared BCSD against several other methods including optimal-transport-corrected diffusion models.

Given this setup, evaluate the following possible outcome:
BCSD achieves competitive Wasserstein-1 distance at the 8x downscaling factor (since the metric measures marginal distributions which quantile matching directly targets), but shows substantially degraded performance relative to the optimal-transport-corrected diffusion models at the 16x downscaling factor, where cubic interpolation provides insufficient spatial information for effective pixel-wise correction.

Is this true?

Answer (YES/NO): NO